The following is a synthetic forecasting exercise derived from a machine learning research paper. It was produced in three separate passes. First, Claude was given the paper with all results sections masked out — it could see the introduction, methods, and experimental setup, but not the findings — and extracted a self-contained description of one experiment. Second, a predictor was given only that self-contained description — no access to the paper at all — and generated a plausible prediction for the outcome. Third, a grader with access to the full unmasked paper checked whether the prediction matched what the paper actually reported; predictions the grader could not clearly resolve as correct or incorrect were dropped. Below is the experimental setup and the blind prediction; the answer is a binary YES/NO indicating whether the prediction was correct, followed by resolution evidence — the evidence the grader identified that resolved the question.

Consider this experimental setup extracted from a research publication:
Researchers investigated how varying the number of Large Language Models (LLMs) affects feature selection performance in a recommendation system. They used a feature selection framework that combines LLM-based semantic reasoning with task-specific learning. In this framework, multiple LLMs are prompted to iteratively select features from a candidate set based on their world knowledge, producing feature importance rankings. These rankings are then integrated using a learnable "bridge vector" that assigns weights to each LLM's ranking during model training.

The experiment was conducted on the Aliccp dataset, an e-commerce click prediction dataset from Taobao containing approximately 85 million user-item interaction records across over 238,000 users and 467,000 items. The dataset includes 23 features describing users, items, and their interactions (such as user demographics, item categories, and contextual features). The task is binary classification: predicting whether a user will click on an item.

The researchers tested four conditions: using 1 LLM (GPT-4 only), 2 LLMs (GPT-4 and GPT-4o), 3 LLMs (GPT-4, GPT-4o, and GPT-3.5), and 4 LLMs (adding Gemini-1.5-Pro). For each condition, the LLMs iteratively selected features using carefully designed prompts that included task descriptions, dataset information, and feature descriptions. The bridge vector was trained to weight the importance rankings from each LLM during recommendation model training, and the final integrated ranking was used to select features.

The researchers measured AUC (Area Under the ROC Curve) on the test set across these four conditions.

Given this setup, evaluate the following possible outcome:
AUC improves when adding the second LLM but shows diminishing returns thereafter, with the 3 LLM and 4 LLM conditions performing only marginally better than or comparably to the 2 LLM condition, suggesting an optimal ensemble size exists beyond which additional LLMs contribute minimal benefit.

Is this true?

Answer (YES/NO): NO